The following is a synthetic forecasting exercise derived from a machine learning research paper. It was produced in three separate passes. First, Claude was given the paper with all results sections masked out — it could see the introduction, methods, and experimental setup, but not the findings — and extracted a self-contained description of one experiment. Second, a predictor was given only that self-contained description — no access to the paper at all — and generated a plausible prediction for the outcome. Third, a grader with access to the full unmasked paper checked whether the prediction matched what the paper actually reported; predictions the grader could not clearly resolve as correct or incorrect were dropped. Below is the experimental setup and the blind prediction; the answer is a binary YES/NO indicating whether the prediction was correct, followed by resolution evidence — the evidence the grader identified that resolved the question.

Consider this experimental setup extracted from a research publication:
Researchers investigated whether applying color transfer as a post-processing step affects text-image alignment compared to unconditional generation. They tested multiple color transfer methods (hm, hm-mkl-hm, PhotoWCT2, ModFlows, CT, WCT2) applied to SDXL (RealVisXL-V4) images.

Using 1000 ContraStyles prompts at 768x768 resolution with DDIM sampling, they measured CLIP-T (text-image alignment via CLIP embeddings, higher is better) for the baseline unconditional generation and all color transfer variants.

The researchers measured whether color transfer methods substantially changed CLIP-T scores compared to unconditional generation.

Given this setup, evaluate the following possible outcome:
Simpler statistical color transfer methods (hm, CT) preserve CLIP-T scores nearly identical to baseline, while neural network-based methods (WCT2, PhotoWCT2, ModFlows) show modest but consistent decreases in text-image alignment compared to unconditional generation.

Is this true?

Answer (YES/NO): NO